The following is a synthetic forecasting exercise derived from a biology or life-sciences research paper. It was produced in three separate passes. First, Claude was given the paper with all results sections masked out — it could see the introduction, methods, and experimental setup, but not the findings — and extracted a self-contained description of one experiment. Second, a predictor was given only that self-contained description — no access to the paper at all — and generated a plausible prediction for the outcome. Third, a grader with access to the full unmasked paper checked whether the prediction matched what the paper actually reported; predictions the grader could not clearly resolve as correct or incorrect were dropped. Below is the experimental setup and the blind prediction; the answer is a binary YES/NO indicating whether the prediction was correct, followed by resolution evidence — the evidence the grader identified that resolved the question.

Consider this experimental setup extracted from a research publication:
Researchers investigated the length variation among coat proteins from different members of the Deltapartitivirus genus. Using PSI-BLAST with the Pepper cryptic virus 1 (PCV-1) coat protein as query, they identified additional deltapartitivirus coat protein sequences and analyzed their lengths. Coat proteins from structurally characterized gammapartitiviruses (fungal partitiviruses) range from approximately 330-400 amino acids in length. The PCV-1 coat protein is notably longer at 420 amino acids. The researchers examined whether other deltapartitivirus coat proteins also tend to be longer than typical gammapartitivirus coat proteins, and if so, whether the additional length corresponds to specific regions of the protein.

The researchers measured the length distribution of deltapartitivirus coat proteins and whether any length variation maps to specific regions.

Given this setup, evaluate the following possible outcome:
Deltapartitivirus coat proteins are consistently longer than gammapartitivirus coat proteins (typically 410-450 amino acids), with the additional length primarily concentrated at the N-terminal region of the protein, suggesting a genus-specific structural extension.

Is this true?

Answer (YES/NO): NO